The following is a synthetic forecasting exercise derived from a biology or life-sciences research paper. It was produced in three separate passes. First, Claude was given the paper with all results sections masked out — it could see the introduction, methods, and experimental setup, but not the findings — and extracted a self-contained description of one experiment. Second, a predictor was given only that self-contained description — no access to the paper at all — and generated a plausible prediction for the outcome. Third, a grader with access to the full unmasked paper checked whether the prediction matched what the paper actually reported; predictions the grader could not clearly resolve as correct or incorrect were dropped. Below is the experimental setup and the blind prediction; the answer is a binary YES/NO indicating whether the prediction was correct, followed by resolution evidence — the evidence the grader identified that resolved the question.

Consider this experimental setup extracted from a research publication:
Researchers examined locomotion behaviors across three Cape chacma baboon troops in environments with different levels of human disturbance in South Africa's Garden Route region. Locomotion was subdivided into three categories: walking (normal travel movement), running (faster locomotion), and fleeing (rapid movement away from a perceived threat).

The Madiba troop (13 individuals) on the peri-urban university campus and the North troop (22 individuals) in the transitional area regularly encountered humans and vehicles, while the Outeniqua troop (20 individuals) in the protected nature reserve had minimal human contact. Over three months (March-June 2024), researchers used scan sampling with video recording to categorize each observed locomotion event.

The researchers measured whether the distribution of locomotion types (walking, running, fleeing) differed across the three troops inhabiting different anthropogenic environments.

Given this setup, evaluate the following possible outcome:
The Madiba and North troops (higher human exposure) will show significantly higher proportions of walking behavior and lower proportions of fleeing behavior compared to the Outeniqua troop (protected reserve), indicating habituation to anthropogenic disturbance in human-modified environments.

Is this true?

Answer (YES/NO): NO